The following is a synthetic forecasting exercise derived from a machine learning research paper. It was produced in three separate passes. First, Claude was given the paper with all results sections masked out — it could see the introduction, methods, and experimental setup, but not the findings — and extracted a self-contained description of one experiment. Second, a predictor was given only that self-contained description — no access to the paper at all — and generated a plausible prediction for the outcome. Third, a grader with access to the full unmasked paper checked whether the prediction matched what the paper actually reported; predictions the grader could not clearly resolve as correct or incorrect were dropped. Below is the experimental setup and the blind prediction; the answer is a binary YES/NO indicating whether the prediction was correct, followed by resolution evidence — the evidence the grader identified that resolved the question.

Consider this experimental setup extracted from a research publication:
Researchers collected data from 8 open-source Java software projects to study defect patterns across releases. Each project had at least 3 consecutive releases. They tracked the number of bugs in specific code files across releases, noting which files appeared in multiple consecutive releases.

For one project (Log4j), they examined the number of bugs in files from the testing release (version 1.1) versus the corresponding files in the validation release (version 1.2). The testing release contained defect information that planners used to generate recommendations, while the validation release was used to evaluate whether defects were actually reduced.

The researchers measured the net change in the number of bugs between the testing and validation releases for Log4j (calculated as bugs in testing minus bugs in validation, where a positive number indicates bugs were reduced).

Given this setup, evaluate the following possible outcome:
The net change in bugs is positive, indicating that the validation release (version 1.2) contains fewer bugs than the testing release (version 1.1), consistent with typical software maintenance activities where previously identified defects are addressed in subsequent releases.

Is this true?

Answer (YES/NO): NO